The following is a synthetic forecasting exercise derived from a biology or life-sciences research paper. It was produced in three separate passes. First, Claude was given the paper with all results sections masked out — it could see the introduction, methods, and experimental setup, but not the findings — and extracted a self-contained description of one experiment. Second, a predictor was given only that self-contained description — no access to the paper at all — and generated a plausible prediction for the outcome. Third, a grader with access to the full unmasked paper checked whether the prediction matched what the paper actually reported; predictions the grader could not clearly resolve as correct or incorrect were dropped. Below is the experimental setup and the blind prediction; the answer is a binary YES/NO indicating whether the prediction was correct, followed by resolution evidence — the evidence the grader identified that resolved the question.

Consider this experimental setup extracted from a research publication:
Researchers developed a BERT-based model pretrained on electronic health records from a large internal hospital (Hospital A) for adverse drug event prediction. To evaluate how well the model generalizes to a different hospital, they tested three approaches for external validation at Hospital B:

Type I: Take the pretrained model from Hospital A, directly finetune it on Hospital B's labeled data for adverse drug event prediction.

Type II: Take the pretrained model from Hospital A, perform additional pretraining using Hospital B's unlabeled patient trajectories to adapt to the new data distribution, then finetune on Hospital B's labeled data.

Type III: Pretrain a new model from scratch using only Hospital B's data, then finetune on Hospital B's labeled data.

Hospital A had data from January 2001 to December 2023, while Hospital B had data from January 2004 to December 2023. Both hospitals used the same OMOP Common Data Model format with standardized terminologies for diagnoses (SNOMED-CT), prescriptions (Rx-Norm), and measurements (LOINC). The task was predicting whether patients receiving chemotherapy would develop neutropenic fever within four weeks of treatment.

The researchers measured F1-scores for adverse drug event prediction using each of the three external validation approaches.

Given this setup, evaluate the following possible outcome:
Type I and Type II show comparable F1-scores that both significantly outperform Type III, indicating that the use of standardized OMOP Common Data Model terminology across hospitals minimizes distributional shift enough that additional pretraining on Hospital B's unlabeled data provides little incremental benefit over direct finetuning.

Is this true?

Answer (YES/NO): NO